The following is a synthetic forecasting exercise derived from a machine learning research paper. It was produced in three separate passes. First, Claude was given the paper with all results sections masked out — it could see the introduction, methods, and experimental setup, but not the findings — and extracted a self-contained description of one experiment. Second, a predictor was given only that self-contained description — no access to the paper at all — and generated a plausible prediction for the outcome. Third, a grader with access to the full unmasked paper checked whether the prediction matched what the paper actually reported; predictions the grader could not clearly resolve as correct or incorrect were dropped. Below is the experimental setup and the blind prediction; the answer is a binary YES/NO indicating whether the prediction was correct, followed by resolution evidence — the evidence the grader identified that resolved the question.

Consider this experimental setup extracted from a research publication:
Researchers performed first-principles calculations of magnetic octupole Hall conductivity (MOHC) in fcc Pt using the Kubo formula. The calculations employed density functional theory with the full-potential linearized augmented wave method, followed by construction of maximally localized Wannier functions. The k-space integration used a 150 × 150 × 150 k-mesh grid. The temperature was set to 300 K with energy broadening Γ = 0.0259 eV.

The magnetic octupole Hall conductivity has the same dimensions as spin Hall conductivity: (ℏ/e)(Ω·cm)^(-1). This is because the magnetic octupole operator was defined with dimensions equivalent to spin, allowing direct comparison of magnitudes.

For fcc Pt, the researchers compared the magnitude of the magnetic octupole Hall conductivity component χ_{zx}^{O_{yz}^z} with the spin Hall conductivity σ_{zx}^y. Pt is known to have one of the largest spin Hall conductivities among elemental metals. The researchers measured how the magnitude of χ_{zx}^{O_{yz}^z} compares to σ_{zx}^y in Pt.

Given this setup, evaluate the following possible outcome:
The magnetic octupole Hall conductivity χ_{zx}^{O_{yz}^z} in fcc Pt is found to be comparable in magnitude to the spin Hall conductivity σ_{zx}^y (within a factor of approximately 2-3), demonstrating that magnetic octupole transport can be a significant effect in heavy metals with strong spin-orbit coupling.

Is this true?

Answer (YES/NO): YES